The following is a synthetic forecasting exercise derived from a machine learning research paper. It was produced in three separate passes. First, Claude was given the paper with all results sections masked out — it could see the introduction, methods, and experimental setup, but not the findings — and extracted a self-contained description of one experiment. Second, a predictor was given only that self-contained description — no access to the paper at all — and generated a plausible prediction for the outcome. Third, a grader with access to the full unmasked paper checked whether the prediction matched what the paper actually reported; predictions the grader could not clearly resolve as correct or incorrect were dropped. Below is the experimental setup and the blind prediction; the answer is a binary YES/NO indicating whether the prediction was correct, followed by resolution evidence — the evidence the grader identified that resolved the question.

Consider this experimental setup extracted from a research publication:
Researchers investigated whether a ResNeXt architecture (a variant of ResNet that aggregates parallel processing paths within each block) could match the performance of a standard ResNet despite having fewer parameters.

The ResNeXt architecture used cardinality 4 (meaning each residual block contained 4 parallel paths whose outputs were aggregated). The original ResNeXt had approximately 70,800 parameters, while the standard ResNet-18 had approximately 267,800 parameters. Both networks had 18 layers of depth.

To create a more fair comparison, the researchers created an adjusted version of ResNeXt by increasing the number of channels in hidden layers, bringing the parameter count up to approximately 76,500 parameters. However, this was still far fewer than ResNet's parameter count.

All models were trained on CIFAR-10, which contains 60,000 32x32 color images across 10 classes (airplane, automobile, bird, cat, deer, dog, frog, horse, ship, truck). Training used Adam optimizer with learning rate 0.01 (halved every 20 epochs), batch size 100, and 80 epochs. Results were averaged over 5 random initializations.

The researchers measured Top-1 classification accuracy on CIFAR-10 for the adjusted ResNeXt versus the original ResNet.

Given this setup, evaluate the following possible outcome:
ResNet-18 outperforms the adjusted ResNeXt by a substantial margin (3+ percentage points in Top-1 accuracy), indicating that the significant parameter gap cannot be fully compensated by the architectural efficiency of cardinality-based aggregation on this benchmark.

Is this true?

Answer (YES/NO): NO